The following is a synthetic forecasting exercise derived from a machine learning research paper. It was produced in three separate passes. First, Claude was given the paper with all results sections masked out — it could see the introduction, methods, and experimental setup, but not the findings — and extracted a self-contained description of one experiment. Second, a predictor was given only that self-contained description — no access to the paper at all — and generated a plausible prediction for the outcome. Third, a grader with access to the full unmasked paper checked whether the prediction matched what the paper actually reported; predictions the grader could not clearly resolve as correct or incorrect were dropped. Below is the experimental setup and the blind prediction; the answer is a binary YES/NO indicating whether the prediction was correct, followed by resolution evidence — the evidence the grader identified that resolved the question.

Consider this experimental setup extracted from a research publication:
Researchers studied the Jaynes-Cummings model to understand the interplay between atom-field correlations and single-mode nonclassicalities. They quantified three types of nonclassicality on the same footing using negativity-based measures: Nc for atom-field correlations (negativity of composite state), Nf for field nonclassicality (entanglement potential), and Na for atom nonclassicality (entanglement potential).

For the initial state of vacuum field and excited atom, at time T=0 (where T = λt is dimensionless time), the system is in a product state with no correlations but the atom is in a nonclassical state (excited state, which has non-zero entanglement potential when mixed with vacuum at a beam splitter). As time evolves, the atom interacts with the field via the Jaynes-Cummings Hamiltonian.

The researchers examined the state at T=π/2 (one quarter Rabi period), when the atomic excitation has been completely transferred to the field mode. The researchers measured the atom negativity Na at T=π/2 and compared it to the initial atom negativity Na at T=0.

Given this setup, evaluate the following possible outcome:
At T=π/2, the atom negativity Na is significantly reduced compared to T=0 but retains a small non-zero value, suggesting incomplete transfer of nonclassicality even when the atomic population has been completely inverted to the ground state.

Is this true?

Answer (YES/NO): NO